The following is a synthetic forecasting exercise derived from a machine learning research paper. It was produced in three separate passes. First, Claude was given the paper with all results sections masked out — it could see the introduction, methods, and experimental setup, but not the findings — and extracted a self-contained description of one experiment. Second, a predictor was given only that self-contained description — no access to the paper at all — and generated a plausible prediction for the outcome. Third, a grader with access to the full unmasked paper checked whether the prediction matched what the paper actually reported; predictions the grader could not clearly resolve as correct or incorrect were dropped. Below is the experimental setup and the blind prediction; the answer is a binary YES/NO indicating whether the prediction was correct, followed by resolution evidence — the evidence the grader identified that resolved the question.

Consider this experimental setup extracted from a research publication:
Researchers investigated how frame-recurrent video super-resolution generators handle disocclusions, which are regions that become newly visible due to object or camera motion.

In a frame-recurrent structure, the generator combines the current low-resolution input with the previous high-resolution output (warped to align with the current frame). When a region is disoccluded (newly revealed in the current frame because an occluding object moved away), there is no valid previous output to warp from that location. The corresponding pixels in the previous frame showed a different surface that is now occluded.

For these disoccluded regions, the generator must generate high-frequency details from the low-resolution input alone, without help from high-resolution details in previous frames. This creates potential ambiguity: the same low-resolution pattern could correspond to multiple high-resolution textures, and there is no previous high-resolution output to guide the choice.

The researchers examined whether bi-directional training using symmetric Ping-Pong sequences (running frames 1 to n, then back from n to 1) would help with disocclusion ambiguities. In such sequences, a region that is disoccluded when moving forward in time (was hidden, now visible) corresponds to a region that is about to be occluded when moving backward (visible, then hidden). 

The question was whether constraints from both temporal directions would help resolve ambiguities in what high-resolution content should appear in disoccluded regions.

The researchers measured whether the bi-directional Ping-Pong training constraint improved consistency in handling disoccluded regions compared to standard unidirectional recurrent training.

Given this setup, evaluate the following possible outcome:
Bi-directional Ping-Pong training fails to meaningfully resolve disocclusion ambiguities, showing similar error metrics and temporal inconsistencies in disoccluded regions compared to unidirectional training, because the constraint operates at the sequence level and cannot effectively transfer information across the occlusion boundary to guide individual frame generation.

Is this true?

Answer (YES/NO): NO